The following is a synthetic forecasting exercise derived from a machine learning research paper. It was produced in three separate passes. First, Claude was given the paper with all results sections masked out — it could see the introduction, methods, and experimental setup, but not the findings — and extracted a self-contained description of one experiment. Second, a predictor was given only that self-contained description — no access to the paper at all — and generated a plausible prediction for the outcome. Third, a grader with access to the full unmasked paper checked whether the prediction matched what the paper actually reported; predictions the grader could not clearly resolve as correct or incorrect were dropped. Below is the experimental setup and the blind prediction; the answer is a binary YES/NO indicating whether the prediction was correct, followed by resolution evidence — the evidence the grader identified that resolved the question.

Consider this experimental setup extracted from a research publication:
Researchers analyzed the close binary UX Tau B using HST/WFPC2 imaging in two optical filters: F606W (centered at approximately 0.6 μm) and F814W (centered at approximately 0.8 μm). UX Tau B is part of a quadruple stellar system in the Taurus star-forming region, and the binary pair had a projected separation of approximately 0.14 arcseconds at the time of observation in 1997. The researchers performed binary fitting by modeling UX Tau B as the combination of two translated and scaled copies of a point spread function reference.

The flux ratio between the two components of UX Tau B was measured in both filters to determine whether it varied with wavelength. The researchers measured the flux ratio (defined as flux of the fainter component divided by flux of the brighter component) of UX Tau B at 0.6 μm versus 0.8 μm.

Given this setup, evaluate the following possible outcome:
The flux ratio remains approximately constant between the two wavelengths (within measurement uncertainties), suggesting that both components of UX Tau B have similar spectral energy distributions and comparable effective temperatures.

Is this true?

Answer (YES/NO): NO